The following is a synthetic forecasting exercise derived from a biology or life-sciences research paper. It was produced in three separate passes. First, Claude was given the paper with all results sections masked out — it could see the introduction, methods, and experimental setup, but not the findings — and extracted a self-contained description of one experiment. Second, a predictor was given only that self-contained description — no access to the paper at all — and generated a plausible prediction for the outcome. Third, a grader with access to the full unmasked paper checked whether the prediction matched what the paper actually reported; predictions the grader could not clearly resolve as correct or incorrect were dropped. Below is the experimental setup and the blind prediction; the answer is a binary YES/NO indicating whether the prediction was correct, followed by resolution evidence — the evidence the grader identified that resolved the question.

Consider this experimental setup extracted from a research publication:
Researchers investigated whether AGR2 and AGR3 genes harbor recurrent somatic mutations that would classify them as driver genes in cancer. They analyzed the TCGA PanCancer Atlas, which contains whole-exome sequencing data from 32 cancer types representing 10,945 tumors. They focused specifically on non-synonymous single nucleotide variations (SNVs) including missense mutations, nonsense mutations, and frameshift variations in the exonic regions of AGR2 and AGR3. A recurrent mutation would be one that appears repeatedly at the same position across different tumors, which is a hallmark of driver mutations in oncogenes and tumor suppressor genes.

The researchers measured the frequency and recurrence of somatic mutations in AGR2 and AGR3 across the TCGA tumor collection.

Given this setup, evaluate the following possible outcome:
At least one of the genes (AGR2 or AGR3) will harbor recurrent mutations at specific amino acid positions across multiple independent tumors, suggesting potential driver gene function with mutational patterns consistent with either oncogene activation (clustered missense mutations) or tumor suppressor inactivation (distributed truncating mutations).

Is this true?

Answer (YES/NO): NO